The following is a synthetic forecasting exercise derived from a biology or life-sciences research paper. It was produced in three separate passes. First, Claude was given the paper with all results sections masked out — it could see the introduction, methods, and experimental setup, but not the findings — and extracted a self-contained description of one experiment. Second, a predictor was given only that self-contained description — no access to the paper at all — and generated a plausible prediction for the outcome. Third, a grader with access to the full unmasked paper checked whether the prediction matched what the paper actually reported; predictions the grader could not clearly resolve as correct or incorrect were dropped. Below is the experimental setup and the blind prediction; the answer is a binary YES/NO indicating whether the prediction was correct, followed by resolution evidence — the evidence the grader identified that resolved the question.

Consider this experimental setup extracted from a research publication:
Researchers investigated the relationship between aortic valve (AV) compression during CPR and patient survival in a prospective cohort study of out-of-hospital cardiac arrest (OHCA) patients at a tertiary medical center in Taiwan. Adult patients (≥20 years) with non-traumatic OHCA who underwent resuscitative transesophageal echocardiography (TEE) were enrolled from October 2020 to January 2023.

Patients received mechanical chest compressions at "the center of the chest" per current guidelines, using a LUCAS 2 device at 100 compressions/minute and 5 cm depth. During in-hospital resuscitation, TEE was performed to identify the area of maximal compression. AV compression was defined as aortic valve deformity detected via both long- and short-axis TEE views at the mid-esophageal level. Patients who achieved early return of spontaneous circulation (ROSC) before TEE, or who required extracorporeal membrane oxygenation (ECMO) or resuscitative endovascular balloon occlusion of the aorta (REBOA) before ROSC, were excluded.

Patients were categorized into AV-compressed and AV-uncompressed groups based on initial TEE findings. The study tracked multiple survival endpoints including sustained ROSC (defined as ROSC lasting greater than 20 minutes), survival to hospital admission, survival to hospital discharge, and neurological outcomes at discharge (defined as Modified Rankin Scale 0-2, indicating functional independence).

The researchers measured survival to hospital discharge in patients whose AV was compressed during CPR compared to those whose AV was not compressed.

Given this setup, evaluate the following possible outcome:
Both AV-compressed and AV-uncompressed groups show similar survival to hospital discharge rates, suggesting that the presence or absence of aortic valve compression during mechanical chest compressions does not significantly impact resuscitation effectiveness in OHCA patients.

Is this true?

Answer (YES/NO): NO